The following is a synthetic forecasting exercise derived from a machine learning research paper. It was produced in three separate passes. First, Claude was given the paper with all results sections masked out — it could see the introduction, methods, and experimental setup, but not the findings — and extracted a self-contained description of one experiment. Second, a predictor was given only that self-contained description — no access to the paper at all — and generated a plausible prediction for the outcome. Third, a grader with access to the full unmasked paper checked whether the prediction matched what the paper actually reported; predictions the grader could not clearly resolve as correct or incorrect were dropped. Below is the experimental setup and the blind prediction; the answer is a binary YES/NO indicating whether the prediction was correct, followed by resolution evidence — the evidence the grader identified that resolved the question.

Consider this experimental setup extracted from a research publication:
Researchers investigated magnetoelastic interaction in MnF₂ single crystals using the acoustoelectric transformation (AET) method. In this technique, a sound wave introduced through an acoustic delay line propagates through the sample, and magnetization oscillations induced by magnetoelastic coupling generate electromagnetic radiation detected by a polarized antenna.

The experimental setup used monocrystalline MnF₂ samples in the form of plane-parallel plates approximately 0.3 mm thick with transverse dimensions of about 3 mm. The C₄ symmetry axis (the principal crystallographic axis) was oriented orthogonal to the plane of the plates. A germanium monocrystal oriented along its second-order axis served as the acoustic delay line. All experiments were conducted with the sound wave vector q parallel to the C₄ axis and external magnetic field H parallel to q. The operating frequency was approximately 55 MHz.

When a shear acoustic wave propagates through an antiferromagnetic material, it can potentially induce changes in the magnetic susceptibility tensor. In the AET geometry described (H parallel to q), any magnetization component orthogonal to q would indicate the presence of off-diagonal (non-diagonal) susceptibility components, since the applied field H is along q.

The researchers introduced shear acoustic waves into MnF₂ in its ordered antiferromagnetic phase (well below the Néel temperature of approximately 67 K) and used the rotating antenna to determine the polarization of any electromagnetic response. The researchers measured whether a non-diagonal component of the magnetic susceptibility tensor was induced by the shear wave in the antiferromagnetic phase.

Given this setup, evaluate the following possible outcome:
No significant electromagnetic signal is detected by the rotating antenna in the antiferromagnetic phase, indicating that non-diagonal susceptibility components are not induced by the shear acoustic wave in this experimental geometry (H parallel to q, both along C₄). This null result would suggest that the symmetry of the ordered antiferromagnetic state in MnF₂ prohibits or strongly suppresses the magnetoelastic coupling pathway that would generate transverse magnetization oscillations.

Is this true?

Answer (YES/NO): NO